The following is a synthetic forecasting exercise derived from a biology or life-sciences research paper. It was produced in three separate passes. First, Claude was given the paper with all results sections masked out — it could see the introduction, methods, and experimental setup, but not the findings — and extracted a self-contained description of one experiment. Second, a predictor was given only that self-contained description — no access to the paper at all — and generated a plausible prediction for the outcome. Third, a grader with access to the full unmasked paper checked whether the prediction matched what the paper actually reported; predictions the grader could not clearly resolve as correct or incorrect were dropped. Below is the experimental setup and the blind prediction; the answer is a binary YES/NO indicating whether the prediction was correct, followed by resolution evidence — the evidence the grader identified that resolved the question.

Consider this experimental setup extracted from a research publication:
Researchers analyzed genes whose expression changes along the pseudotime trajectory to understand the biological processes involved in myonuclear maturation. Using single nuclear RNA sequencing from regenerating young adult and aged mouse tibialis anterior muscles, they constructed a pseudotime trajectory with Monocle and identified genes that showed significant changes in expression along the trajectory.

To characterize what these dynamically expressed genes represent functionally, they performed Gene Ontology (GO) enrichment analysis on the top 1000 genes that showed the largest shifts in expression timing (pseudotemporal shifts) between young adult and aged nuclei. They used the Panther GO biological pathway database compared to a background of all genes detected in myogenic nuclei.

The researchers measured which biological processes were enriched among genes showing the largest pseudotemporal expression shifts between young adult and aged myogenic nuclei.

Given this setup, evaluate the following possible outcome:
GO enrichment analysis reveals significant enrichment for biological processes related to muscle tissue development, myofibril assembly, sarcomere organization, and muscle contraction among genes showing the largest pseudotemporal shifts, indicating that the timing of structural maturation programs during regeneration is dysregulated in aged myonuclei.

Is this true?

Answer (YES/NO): NO